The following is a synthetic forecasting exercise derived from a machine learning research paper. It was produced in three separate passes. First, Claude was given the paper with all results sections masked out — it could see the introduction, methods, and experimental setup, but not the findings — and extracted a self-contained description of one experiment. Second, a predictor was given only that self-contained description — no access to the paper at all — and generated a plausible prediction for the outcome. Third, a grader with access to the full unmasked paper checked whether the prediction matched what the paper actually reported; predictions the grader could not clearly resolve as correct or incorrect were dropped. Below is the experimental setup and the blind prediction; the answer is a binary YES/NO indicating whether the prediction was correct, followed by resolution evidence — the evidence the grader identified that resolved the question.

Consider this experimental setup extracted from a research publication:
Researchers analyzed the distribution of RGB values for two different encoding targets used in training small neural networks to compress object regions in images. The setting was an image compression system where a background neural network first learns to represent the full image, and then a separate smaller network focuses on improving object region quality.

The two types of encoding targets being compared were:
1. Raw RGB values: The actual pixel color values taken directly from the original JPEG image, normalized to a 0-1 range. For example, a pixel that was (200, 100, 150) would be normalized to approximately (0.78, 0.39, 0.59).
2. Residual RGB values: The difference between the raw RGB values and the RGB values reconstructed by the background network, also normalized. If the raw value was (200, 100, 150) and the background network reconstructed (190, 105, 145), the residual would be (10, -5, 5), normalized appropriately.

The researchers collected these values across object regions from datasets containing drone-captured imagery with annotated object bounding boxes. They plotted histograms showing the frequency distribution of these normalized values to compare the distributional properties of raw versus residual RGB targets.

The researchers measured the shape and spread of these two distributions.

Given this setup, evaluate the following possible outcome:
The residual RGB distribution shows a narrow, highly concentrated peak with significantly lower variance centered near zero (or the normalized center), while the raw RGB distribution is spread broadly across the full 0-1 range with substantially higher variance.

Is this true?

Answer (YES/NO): YES